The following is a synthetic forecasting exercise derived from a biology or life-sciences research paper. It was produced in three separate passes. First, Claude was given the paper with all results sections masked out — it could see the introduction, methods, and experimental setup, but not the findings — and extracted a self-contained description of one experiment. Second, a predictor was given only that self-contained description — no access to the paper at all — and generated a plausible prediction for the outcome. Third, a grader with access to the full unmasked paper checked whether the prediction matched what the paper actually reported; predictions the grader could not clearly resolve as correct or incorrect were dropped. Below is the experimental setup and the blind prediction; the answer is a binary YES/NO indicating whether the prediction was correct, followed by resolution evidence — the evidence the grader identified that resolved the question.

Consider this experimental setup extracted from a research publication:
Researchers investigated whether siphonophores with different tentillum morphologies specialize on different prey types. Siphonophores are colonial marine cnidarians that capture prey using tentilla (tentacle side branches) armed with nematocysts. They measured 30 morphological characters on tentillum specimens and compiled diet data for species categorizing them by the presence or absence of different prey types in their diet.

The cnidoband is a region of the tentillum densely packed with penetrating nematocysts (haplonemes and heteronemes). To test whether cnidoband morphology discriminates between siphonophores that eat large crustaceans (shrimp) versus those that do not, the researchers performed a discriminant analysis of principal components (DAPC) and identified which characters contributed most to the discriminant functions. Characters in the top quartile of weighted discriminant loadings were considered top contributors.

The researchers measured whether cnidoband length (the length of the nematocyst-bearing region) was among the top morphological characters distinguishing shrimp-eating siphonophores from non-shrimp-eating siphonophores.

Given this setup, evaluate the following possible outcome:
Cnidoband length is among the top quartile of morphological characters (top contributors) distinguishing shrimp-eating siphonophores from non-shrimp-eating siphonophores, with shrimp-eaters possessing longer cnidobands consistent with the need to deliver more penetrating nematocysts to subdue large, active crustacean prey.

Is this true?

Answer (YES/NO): NO